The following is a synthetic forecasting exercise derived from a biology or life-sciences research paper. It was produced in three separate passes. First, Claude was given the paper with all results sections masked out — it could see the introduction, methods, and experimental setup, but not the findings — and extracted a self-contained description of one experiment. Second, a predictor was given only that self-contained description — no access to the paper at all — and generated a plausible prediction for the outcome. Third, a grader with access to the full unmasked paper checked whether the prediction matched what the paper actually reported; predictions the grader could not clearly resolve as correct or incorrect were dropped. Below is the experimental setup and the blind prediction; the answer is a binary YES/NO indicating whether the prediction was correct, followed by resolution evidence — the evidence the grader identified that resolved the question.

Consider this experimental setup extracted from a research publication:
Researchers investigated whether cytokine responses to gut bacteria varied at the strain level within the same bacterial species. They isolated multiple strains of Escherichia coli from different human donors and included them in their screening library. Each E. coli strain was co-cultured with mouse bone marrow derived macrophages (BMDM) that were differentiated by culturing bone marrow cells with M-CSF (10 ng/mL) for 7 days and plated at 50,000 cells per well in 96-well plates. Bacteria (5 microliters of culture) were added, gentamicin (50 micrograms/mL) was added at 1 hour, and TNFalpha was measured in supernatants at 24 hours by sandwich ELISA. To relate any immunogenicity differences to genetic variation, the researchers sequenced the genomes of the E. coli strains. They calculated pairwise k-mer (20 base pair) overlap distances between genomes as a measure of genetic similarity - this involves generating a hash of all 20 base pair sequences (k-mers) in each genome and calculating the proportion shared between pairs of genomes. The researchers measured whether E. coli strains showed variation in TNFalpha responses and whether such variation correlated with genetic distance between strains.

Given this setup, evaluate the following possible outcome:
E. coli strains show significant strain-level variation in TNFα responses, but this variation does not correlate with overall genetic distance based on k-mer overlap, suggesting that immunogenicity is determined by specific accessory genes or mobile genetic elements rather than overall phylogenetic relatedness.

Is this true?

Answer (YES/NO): YES